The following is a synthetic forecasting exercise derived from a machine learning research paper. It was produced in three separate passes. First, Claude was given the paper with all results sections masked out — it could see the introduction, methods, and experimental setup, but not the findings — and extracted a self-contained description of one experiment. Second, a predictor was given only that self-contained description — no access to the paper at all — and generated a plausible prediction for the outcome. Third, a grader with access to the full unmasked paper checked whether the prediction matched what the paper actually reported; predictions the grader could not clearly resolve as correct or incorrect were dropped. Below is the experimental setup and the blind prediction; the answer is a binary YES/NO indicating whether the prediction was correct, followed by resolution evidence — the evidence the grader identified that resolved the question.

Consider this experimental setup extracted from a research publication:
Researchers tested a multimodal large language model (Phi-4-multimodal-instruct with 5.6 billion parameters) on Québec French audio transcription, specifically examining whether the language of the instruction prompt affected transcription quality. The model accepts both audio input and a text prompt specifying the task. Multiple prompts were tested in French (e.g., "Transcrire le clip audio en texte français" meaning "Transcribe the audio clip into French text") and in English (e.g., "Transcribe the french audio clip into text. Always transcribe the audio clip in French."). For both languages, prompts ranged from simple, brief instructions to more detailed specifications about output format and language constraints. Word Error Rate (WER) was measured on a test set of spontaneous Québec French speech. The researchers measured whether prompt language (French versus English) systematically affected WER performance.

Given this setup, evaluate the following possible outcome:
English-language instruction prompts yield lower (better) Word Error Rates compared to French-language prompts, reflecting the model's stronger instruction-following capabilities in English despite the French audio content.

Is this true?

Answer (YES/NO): NO